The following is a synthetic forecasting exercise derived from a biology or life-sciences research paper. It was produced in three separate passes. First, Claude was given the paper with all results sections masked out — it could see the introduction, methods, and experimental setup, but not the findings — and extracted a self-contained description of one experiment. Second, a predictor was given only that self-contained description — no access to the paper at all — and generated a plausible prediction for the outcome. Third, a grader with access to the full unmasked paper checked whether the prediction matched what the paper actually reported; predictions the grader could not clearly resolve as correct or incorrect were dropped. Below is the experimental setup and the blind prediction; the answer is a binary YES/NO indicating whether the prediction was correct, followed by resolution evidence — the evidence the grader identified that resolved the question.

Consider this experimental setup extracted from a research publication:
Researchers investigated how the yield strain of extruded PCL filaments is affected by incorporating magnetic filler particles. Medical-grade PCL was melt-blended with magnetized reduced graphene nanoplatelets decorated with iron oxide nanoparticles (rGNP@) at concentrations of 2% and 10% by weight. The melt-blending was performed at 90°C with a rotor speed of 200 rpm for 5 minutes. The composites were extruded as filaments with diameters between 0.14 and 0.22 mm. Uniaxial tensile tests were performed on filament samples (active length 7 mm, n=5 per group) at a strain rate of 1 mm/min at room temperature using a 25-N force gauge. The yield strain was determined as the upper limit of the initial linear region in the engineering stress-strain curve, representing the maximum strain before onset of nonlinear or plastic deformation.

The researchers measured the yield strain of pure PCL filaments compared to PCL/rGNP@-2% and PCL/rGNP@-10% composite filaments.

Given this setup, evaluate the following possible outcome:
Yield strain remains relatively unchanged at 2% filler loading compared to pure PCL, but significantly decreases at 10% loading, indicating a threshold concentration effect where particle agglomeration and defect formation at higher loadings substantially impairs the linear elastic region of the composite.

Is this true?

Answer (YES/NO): NO